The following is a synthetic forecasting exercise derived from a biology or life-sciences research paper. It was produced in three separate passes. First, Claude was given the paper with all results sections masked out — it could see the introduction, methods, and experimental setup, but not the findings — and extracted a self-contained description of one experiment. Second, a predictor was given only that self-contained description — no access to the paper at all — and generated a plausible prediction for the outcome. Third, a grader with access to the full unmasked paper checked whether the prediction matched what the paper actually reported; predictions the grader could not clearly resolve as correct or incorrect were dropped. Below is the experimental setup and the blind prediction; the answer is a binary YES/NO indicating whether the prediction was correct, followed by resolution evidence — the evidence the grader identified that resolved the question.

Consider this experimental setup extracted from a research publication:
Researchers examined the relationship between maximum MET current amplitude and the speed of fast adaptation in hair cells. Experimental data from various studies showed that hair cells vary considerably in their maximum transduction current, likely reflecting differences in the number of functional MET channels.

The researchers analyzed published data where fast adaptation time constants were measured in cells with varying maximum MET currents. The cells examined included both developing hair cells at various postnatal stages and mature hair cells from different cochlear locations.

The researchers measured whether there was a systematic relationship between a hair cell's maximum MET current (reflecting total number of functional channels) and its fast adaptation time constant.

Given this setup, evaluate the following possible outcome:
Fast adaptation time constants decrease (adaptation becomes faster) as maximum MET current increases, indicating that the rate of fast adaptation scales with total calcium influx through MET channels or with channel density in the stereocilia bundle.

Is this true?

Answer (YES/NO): YES